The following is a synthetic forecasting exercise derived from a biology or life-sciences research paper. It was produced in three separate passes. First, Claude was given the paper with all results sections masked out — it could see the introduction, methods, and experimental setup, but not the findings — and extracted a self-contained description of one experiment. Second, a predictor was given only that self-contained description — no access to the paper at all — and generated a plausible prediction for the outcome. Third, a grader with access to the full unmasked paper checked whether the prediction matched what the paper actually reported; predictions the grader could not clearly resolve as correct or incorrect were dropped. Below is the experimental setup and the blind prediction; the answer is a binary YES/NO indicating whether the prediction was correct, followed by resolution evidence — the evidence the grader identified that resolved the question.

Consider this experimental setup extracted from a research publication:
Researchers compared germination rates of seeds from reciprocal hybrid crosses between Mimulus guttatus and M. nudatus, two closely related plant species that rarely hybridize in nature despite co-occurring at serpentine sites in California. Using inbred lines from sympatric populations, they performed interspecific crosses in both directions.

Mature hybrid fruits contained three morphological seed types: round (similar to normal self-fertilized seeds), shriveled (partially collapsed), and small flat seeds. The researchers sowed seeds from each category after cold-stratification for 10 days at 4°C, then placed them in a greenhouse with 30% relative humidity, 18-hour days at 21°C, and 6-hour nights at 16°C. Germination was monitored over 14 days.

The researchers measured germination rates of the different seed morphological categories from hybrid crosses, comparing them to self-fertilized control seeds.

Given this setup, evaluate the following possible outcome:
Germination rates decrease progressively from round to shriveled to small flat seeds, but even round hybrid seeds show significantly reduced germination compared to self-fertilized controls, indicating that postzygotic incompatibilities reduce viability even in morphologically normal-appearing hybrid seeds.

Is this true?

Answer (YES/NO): NO